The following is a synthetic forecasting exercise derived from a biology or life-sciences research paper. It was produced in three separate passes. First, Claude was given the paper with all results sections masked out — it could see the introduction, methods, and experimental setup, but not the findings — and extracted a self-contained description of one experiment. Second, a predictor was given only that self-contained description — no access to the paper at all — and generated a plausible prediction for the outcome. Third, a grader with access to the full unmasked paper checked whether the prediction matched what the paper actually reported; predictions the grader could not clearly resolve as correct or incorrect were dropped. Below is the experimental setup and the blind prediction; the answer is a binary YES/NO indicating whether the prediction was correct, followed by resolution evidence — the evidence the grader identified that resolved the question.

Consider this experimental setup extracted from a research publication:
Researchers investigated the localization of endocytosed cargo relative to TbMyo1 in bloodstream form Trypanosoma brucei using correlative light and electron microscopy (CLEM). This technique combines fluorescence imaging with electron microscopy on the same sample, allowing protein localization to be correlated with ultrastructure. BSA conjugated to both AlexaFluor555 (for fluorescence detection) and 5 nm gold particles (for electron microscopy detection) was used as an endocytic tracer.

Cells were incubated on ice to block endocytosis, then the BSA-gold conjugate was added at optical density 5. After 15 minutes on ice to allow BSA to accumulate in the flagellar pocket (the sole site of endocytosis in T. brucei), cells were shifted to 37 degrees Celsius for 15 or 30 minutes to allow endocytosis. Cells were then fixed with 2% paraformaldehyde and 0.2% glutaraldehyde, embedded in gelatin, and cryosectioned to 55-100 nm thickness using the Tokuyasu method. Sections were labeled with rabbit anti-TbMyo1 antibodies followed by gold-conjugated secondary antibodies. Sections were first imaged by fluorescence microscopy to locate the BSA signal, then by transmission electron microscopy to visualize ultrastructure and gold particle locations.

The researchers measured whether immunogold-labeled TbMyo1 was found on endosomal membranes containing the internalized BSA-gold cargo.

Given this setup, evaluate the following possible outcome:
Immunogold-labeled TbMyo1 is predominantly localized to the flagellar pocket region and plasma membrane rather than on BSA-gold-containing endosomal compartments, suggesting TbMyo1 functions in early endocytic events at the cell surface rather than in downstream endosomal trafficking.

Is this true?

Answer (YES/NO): NO